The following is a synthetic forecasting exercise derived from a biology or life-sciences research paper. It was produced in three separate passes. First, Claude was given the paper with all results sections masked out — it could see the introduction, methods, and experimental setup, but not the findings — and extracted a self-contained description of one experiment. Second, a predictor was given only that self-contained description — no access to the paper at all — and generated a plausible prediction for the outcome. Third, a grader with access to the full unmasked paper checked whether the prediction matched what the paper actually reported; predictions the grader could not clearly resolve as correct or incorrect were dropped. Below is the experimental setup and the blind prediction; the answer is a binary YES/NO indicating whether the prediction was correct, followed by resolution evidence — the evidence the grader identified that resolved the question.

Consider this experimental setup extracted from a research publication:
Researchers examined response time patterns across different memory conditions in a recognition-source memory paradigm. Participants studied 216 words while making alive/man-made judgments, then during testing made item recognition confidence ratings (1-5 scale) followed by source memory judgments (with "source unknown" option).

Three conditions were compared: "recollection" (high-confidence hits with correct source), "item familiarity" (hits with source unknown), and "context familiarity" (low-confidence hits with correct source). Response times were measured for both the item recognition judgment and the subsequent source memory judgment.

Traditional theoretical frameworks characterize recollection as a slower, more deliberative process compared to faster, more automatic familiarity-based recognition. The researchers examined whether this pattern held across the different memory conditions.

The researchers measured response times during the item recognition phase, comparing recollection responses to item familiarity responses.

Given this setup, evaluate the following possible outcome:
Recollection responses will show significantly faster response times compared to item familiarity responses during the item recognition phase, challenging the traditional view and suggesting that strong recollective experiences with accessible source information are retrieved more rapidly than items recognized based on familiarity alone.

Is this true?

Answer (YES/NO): YES